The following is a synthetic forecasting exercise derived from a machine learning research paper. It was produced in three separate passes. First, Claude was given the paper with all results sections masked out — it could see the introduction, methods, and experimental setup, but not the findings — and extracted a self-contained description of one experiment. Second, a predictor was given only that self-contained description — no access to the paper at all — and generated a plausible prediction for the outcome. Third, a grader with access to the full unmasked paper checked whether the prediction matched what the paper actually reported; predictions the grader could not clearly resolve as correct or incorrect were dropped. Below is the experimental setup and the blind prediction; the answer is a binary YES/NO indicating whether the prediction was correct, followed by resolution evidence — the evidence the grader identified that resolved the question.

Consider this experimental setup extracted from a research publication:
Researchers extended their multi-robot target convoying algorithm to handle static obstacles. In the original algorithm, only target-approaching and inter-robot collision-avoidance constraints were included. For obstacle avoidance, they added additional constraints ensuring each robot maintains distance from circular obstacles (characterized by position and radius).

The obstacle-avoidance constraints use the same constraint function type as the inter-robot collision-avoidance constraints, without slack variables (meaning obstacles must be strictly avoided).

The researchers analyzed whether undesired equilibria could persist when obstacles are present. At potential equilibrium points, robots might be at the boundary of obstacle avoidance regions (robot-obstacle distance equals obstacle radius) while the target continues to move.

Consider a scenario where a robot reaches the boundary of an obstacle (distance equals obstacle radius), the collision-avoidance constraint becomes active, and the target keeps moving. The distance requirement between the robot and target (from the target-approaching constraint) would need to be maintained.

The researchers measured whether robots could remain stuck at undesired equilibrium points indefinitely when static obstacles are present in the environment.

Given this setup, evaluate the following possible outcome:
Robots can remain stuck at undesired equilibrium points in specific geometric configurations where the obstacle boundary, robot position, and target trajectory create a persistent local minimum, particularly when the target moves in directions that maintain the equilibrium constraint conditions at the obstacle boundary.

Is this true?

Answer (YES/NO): NO